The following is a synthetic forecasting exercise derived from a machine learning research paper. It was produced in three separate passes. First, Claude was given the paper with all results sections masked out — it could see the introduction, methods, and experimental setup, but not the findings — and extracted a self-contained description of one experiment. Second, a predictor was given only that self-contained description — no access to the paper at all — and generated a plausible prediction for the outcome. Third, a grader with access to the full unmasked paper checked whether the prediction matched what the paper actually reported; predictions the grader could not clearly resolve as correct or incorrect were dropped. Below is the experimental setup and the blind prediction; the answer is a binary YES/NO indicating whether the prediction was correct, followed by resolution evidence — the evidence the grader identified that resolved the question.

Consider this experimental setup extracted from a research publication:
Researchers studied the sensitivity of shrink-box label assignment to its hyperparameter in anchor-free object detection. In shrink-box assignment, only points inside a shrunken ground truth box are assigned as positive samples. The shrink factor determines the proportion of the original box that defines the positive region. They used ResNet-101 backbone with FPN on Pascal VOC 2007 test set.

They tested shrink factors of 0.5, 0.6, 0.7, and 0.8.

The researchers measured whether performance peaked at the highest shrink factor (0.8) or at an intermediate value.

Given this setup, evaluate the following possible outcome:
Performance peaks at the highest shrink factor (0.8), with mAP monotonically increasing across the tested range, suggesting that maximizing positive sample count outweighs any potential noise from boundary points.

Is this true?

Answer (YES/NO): NO